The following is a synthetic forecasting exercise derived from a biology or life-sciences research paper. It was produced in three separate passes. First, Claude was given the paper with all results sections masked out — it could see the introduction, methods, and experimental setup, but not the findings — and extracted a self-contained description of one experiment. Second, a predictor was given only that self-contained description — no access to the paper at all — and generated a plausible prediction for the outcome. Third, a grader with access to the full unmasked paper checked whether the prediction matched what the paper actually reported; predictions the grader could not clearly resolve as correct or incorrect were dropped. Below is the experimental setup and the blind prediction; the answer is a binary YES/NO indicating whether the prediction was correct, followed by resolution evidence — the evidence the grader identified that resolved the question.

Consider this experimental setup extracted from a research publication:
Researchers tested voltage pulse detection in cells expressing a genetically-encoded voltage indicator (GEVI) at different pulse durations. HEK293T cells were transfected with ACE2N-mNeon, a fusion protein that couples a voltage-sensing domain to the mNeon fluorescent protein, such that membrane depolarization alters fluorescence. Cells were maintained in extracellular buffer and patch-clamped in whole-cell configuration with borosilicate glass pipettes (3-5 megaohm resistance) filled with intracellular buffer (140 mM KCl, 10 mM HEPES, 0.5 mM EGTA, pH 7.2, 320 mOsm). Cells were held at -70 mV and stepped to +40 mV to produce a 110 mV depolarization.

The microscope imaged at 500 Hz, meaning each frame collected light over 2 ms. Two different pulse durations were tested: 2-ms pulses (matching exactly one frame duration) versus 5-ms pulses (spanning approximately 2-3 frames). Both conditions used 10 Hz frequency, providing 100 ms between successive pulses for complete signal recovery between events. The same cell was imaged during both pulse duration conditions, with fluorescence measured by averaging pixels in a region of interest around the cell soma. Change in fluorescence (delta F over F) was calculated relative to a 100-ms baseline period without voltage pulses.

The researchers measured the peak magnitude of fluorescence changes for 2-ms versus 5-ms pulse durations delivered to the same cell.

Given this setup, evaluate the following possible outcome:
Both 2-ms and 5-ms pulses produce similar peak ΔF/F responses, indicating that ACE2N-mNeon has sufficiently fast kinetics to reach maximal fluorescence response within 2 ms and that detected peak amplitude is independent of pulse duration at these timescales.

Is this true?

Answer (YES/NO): NO